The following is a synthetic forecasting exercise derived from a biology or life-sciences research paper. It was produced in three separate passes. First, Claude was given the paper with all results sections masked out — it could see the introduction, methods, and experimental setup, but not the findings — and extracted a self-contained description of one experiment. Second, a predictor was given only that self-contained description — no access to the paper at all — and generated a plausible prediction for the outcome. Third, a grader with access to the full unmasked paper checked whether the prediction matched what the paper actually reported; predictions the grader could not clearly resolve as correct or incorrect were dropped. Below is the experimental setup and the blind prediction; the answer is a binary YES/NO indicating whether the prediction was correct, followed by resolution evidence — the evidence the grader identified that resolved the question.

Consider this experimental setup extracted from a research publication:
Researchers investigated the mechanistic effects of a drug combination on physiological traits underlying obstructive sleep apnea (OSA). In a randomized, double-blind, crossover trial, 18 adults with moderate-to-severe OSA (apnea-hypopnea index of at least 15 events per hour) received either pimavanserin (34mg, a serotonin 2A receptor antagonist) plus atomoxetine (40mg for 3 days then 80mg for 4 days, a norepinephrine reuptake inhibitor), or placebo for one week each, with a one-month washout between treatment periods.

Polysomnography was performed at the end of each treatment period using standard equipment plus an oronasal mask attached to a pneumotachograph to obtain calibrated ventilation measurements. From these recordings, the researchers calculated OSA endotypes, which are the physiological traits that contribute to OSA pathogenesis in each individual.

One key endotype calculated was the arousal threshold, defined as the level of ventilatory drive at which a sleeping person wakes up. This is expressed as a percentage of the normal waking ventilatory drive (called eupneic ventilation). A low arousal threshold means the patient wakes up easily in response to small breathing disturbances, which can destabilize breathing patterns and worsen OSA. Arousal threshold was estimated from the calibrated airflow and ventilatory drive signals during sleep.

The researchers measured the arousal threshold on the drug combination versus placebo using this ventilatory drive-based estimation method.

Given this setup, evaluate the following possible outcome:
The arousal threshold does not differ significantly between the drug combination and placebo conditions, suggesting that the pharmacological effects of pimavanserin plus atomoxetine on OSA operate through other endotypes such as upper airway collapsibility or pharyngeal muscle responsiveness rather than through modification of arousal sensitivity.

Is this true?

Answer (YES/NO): YES